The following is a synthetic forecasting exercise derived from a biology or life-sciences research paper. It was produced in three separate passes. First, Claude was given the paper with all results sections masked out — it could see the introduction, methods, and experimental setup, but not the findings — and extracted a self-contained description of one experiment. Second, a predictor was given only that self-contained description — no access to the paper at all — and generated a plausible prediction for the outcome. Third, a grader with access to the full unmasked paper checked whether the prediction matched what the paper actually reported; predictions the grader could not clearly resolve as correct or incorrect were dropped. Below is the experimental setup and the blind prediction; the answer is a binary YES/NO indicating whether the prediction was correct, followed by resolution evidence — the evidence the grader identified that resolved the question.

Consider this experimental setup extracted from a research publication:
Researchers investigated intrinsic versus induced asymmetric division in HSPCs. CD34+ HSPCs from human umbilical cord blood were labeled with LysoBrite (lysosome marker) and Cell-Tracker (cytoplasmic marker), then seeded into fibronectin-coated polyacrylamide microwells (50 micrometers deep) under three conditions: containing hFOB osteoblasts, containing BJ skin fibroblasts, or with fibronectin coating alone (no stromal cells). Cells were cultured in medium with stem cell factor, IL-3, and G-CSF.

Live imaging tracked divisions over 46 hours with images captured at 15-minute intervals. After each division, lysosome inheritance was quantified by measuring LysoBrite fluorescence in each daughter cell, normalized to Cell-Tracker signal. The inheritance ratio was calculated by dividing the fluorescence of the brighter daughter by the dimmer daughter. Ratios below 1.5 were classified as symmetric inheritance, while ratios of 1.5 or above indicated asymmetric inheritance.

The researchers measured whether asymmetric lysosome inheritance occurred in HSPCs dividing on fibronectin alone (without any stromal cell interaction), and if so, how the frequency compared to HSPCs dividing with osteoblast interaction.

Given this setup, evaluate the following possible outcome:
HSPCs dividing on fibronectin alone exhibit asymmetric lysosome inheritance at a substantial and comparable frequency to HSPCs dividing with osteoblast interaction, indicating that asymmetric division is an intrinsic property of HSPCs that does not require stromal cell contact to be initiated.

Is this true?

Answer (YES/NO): NO